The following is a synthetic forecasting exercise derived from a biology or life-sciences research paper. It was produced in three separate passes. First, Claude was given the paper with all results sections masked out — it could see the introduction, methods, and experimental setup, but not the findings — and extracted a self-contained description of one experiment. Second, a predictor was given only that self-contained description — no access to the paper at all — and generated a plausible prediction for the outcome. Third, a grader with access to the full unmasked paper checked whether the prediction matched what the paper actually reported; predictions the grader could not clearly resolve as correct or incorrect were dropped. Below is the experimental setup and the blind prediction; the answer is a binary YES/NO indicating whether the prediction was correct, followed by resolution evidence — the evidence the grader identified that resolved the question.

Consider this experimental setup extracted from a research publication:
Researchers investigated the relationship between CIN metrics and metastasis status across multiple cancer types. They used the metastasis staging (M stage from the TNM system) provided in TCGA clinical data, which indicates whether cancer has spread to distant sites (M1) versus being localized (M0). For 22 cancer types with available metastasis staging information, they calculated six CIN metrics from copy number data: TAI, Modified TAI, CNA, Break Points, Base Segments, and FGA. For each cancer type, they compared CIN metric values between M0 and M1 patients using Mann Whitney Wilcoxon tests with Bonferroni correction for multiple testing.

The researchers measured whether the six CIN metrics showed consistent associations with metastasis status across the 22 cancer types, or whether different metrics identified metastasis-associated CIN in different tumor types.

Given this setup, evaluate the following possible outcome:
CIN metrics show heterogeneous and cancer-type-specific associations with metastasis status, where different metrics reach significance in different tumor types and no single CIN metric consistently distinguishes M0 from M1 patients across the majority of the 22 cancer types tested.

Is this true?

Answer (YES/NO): NO